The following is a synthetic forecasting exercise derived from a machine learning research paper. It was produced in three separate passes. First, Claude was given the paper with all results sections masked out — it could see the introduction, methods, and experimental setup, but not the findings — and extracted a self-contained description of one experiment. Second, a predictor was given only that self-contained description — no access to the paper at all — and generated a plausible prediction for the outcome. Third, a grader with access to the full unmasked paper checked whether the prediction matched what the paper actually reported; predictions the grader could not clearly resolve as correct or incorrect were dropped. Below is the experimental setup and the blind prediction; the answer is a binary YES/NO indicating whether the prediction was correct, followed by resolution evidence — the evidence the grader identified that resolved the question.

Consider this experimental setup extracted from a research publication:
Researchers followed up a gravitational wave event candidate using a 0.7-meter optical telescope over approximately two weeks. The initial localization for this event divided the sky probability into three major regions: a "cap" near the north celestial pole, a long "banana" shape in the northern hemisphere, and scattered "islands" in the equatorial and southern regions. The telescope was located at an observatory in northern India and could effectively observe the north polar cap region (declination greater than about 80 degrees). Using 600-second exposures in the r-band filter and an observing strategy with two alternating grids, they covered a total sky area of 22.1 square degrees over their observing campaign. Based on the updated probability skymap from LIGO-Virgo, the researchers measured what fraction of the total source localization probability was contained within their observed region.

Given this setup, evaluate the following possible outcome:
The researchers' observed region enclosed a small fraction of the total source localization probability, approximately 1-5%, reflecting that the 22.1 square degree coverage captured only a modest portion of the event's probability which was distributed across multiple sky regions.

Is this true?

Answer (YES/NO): NO